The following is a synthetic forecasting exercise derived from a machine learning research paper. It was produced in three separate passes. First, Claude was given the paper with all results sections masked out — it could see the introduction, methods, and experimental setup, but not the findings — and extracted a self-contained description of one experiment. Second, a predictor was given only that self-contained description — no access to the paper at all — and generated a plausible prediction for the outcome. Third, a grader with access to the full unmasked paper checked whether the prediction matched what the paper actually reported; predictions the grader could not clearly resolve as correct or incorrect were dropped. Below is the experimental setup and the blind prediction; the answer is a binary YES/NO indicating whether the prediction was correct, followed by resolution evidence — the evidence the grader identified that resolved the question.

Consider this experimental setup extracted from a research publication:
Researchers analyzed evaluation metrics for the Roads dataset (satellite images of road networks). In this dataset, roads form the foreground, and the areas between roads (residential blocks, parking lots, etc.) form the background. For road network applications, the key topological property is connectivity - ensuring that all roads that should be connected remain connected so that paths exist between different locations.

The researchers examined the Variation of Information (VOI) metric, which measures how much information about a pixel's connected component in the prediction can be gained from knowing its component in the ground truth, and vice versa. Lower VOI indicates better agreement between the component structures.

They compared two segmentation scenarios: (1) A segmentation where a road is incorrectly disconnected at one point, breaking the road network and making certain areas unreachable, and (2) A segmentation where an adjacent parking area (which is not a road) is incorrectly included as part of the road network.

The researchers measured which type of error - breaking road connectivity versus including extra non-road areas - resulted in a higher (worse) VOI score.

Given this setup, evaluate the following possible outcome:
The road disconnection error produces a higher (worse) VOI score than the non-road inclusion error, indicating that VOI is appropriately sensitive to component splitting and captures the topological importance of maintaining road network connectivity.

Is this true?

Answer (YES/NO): NO